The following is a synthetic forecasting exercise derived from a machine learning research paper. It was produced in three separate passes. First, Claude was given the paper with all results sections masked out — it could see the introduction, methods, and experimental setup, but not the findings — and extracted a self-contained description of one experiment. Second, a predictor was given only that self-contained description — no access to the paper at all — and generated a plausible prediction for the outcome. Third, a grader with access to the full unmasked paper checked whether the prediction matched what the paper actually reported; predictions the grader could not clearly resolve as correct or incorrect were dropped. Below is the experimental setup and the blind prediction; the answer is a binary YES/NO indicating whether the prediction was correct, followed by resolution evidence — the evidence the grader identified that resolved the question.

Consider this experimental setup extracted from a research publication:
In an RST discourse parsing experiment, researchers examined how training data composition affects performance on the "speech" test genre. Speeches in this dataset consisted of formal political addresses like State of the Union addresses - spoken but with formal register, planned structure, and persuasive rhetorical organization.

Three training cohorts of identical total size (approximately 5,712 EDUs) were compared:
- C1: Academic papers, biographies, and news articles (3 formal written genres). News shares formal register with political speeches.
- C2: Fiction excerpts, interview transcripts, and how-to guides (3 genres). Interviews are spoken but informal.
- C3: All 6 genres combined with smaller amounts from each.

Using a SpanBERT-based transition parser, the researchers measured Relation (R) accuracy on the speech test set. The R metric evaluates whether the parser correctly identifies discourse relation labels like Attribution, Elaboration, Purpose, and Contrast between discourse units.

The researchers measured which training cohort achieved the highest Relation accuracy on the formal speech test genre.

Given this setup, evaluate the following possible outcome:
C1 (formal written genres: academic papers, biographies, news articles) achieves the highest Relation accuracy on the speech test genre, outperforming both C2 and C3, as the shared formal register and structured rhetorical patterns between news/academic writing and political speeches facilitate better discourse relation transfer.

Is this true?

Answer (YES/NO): NO